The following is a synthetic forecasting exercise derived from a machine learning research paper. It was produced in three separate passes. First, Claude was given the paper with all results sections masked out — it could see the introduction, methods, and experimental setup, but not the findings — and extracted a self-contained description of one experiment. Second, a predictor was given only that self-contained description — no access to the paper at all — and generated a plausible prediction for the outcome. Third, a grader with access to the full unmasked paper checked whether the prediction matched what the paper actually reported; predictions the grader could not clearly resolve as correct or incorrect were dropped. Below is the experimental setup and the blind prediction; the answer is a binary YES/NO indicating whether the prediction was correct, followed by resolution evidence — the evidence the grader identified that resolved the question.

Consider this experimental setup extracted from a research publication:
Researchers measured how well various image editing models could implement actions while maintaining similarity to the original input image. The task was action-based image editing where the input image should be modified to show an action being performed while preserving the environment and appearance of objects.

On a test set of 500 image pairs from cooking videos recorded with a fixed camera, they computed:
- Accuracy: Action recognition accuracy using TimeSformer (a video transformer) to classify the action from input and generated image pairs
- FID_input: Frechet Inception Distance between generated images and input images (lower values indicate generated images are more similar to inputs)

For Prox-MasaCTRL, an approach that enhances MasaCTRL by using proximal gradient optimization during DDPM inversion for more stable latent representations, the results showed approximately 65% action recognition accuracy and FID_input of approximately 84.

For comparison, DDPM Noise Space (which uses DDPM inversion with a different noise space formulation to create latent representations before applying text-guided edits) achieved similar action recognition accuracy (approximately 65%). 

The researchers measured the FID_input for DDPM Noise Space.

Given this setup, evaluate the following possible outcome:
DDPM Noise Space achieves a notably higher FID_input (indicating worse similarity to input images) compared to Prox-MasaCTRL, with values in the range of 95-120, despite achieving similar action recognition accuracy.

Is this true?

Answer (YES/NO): NO